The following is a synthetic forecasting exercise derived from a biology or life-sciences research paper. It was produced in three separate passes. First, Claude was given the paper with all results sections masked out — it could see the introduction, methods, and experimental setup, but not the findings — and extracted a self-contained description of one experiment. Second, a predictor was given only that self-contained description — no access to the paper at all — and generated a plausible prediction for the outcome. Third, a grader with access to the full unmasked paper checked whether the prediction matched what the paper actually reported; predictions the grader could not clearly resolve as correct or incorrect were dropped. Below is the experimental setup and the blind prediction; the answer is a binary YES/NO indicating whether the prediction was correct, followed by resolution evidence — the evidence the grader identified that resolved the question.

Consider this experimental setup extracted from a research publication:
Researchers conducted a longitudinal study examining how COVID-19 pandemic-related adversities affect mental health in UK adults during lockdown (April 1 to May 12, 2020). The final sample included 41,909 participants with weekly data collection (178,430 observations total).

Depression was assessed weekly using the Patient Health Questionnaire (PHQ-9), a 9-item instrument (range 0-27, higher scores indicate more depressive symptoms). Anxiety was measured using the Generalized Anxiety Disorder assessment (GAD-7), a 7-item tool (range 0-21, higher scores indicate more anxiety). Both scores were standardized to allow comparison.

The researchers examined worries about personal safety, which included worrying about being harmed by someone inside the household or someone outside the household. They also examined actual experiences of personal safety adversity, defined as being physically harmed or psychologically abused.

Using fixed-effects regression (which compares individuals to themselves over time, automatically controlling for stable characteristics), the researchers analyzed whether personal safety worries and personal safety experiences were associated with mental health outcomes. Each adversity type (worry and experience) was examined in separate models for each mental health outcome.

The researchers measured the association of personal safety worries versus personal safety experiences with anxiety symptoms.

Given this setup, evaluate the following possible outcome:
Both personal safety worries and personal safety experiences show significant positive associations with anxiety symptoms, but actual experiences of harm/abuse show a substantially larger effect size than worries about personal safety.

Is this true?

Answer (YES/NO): YES